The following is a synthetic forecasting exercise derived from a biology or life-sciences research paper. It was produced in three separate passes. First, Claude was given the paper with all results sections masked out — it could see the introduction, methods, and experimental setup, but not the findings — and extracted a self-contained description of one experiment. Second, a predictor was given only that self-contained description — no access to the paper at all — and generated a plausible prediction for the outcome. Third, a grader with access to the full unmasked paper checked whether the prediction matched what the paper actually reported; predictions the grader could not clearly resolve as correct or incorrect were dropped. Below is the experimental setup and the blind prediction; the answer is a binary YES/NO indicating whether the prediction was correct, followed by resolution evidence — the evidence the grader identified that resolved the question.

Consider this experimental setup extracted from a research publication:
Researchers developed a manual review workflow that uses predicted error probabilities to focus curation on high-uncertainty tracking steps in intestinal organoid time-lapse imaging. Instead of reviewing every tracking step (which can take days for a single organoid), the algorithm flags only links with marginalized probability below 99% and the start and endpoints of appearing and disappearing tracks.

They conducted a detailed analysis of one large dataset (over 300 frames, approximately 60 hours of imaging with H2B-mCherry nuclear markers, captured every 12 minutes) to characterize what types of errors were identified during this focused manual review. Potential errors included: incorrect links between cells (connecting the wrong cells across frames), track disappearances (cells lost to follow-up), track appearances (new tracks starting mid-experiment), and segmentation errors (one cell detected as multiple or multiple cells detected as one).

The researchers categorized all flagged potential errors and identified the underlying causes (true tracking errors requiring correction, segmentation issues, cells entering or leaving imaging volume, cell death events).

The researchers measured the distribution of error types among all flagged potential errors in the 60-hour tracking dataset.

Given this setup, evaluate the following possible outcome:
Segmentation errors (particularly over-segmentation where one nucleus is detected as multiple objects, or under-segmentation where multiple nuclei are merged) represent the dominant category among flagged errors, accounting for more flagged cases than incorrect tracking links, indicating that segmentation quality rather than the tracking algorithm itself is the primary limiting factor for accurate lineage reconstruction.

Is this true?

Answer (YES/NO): NO